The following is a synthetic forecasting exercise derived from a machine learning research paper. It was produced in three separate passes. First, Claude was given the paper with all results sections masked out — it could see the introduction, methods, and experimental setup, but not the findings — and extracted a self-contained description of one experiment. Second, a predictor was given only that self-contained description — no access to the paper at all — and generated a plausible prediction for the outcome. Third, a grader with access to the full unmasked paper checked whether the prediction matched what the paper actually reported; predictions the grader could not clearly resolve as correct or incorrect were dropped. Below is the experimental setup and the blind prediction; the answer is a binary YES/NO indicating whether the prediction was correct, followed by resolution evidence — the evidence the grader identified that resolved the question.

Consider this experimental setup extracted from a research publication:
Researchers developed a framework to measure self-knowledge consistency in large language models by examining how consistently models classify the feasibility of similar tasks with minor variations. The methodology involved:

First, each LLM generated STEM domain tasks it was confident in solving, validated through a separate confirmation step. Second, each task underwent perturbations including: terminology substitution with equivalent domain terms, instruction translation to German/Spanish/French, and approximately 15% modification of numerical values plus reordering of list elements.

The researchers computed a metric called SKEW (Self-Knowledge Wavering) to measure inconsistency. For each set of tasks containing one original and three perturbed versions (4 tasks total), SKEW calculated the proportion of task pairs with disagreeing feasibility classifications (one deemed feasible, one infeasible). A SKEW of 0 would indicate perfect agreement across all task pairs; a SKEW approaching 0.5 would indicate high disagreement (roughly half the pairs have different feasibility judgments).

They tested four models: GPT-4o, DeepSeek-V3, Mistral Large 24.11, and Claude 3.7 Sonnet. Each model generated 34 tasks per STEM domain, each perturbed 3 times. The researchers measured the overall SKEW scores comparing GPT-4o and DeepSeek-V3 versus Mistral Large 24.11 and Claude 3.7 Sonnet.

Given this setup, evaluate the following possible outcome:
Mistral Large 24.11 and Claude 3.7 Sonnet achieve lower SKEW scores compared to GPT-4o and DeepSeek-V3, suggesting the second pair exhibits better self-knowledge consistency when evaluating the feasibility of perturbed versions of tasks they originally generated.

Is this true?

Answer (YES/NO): NO